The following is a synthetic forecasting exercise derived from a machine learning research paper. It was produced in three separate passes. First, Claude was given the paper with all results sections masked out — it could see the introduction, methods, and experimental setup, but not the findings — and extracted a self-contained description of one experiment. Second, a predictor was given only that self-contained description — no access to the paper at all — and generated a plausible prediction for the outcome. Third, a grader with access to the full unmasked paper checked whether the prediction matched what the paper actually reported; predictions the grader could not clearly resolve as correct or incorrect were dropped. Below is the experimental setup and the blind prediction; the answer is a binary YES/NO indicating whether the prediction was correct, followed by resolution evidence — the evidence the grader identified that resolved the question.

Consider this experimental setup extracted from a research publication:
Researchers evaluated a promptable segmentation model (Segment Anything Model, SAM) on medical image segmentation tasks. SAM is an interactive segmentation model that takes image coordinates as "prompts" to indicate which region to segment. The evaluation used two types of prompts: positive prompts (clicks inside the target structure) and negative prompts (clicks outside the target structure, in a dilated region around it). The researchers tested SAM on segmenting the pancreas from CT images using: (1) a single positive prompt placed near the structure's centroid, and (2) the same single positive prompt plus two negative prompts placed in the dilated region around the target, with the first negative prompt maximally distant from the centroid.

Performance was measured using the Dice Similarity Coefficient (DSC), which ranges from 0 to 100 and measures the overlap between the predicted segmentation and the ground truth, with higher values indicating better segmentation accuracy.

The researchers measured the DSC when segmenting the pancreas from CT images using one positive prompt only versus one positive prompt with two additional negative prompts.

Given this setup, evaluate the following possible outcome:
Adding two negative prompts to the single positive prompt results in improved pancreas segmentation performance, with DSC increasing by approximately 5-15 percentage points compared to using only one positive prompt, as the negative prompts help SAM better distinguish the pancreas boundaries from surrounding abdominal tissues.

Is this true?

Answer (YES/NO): NO